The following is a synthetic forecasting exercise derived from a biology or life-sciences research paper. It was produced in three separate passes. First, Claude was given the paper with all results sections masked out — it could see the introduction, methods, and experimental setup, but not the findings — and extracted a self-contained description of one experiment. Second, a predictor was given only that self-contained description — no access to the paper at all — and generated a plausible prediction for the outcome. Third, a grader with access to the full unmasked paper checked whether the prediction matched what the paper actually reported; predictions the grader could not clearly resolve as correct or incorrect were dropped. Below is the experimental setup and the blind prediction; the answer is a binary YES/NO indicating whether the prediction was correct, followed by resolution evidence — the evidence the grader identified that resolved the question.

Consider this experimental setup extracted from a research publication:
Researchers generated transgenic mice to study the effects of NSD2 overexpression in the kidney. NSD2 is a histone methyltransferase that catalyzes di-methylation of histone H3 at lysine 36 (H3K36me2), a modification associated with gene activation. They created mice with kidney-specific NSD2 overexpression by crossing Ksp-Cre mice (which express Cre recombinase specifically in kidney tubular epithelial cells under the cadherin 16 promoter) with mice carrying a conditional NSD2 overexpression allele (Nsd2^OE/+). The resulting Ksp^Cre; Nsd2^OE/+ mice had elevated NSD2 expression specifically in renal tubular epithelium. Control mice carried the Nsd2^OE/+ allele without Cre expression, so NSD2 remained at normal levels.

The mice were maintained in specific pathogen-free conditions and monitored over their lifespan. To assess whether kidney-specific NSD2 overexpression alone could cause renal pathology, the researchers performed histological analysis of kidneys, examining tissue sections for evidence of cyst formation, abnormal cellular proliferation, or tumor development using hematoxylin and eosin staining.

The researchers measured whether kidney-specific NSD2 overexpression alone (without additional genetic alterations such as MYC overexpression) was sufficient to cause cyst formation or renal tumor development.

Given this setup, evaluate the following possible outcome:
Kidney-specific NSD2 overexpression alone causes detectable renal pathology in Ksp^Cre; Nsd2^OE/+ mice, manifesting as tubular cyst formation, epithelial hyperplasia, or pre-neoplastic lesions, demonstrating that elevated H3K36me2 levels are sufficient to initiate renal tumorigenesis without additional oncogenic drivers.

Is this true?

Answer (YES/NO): NO